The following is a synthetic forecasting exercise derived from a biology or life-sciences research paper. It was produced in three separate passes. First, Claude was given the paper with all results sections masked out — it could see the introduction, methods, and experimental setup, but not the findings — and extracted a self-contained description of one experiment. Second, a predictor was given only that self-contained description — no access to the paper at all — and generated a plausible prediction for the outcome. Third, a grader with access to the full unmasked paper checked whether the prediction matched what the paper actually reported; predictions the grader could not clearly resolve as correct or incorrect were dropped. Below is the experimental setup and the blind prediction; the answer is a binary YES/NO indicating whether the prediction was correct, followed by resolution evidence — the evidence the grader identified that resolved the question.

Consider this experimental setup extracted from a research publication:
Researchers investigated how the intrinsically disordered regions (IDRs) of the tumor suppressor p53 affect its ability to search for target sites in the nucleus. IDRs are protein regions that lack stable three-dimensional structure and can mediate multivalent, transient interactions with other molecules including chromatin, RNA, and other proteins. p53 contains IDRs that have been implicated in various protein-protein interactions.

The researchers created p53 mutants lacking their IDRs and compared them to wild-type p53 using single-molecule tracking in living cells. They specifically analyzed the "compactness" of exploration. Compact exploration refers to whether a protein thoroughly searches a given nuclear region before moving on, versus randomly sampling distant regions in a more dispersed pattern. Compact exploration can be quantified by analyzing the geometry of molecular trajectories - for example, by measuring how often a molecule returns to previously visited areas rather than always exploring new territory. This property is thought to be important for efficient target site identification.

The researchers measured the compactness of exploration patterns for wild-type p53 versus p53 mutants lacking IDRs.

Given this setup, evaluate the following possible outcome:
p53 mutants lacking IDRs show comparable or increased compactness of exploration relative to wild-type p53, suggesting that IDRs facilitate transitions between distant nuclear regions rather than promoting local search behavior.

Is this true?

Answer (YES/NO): NO